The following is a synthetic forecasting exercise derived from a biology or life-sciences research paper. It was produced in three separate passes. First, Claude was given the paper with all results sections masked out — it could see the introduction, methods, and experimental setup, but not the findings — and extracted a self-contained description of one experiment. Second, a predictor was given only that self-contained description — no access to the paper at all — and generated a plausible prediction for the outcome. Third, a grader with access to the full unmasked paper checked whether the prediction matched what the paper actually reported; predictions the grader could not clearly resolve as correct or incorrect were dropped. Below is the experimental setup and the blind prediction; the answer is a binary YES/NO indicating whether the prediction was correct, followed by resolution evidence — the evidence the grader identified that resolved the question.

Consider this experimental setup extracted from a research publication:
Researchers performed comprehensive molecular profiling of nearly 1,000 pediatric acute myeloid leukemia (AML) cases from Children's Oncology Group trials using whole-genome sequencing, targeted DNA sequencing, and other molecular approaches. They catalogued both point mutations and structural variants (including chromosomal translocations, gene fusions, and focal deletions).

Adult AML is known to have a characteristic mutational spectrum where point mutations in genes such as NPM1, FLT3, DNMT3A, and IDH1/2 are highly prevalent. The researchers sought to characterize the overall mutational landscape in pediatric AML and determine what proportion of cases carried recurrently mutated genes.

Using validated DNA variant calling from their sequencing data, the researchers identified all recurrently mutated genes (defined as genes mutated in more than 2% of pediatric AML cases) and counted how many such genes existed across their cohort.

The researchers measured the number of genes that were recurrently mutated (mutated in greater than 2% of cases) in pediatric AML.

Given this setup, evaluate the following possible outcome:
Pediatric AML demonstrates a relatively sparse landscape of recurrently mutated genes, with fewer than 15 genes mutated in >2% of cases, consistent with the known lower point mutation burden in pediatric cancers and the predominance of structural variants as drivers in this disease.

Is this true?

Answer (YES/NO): NO